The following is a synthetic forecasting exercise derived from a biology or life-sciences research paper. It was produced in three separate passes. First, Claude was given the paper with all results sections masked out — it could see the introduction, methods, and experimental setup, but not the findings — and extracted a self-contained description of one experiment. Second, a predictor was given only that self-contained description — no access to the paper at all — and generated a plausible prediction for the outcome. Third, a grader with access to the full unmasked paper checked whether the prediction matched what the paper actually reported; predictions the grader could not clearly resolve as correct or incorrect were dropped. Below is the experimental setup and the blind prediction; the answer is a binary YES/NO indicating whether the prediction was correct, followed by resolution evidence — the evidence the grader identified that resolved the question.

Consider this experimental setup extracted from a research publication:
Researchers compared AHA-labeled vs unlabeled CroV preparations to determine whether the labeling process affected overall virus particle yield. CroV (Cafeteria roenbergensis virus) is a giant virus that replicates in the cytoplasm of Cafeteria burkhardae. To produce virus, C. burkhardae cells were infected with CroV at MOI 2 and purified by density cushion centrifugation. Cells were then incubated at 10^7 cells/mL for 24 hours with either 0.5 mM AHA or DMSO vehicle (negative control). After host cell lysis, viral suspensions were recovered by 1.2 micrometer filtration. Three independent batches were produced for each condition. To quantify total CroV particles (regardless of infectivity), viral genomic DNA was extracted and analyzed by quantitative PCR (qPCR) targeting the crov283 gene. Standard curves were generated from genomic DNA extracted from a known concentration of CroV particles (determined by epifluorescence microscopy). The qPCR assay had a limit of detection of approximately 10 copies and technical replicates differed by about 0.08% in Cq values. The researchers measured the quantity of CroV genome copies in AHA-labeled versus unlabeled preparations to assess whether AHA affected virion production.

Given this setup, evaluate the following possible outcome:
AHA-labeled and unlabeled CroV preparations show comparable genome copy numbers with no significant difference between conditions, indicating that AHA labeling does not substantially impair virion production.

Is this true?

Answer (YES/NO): YES